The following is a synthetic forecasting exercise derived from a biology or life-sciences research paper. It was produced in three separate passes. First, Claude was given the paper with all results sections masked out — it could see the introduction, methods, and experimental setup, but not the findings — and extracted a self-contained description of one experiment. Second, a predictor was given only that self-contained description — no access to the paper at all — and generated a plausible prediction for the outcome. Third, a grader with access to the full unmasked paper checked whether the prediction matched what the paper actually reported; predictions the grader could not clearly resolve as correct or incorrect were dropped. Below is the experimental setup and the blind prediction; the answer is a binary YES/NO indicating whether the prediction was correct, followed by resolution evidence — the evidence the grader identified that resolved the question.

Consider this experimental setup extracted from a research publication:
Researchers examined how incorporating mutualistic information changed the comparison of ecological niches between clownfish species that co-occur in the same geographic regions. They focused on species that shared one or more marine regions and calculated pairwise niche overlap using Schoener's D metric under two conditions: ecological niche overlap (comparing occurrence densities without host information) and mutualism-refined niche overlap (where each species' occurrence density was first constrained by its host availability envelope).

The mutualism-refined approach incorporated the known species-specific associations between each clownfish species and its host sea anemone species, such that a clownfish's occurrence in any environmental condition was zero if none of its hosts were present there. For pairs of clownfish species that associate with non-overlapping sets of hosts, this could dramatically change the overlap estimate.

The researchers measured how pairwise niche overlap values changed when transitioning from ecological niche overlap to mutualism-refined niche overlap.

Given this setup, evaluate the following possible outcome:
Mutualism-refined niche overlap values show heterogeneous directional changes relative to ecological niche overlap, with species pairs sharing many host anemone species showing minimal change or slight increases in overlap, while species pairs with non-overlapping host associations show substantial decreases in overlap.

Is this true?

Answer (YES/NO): NO